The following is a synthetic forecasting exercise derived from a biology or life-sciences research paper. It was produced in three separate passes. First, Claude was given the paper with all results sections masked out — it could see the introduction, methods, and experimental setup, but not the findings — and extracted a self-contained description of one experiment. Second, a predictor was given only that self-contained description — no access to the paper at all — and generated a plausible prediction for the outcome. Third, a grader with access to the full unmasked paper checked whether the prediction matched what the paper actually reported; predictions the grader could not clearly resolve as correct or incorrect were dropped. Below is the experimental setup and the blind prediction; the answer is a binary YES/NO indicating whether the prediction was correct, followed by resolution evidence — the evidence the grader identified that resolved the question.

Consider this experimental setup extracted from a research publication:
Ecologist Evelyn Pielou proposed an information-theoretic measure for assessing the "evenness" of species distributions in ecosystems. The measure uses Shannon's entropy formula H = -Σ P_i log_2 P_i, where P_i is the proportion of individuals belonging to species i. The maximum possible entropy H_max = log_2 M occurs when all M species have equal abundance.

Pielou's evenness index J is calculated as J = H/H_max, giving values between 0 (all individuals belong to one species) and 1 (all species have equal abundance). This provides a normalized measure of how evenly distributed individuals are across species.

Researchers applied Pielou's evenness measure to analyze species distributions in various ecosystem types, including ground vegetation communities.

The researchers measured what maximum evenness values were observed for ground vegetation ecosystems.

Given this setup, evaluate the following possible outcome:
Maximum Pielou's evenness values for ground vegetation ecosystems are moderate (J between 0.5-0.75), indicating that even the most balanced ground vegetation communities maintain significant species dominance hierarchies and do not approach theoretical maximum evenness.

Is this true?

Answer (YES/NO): YES